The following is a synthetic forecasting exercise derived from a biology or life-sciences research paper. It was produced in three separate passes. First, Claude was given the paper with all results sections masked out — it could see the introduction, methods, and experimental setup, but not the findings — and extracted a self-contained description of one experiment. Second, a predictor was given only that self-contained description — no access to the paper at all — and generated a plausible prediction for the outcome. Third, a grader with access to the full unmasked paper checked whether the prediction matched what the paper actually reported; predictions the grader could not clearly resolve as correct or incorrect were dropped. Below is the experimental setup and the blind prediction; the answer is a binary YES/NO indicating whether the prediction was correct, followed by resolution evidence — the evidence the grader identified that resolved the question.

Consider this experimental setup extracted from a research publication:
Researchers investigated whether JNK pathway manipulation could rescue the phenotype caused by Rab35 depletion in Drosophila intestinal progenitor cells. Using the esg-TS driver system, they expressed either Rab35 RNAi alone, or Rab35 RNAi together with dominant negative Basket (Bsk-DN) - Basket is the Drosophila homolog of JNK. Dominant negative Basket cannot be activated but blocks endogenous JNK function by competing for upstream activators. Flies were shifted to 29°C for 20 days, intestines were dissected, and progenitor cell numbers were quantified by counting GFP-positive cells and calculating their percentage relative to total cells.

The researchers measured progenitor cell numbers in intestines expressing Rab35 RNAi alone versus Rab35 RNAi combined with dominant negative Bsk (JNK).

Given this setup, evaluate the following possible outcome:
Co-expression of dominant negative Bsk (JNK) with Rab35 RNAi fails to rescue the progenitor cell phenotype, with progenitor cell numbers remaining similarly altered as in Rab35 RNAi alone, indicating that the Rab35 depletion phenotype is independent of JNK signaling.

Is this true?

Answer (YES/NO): NO